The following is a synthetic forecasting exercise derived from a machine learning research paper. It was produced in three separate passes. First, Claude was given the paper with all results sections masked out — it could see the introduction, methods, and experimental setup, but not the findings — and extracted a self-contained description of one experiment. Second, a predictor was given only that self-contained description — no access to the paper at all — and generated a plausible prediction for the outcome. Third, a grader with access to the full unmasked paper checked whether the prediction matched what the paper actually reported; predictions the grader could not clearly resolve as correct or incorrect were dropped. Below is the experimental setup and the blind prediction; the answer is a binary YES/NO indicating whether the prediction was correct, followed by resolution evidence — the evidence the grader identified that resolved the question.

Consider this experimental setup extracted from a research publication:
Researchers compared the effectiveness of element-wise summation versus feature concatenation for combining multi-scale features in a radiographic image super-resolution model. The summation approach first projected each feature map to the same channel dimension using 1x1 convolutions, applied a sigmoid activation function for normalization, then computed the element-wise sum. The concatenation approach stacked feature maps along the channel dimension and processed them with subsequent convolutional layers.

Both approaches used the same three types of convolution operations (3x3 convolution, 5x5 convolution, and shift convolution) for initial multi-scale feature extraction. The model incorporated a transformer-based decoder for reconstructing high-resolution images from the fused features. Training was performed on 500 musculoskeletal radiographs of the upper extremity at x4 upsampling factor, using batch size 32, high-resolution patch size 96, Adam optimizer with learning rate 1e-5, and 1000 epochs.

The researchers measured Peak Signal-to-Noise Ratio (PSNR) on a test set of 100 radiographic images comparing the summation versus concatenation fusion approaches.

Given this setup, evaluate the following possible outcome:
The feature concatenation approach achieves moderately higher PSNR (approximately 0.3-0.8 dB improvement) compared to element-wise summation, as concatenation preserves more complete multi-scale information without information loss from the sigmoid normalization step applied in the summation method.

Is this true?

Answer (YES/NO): NO